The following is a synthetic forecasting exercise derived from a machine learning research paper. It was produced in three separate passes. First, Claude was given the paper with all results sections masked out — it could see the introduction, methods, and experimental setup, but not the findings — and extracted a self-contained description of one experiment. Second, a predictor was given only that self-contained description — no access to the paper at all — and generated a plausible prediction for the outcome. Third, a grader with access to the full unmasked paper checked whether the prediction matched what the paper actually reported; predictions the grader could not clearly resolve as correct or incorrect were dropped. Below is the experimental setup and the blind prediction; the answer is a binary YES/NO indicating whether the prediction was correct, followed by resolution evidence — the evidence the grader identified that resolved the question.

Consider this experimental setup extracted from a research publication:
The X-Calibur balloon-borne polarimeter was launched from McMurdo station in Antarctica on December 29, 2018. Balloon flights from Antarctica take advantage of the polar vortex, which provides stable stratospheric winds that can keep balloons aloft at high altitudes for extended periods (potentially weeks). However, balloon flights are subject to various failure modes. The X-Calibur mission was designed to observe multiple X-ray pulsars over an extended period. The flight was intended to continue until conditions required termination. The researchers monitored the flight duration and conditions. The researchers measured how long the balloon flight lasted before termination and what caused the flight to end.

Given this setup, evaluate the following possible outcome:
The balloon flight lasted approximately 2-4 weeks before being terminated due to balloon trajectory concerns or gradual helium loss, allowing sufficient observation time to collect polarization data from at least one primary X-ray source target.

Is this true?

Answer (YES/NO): NO